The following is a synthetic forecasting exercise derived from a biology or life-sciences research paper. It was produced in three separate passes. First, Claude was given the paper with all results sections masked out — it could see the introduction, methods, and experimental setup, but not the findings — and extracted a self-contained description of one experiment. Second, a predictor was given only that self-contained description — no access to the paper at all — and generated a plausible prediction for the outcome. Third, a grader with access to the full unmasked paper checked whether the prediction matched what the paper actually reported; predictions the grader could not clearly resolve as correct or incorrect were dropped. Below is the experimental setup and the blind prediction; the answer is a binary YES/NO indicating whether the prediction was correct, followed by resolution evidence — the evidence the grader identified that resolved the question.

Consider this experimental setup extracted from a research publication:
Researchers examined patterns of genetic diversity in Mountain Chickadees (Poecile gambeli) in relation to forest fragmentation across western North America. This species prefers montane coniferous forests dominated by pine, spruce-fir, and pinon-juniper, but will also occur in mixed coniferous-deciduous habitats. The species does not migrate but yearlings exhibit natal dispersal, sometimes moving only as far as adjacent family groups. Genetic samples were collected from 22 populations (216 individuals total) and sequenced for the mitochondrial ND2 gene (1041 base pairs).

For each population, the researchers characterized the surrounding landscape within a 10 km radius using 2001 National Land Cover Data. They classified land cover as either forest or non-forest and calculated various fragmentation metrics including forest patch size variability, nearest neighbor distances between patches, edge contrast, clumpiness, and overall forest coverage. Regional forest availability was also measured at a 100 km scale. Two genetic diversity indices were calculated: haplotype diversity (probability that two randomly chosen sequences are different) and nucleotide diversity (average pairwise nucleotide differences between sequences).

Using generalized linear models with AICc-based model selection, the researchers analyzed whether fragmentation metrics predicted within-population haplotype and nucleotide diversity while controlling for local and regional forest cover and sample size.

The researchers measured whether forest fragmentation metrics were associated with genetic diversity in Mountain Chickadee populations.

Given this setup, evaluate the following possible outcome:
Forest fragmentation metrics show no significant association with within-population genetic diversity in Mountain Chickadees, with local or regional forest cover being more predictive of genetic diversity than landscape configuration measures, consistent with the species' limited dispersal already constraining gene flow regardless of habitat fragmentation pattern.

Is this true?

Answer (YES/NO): NO